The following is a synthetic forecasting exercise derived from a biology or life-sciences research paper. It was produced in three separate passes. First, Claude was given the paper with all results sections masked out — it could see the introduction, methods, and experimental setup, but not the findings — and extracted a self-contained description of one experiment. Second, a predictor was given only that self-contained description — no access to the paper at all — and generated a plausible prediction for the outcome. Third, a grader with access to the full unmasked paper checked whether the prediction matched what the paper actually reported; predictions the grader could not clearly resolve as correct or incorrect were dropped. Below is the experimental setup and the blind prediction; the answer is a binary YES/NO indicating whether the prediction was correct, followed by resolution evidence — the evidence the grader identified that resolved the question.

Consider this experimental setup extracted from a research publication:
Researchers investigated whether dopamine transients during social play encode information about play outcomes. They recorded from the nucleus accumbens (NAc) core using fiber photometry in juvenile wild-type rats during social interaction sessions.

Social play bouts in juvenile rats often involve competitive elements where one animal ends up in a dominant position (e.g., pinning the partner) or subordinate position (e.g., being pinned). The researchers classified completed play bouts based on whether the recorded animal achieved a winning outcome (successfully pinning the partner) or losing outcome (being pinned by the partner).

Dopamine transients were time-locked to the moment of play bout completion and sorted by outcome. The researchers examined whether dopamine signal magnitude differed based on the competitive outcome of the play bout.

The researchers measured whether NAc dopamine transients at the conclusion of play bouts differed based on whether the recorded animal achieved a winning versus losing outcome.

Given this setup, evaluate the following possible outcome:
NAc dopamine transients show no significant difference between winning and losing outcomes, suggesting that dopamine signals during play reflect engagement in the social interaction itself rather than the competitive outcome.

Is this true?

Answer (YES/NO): NO